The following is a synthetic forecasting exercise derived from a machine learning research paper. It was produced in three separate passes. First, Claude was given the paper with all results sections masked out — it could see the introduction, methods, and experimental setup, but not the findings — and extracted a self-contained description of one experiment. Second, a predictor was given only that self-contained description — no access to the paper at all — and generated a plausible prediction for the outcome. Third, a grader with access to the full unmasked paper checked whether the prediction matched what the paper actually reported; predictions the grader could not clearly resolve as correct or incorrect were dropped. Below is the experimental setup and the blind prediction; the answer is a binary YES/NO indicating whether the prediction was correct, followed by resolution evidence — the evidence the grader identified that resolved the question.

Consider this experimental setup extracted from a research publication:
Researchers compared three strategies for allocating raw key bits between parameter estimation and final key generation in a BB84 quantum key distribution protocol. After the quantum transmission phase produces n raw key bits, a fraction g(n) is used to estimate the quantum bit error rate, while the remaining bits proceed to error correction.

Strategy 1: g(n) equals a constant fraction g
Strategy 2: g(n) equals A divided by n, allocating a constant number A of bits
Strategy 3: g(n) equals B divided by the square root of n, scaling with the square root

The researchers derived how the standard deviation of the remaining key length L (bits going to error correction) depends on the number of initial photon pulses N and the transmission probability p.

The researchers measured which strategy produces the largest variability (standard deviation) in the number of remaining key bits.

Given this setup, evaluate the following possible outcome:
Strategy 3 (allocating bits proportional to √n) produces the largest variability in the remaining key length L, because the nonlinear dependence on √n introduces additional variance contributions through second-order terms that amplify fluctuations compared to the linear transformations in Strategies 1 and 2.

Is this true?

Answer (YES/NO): NO